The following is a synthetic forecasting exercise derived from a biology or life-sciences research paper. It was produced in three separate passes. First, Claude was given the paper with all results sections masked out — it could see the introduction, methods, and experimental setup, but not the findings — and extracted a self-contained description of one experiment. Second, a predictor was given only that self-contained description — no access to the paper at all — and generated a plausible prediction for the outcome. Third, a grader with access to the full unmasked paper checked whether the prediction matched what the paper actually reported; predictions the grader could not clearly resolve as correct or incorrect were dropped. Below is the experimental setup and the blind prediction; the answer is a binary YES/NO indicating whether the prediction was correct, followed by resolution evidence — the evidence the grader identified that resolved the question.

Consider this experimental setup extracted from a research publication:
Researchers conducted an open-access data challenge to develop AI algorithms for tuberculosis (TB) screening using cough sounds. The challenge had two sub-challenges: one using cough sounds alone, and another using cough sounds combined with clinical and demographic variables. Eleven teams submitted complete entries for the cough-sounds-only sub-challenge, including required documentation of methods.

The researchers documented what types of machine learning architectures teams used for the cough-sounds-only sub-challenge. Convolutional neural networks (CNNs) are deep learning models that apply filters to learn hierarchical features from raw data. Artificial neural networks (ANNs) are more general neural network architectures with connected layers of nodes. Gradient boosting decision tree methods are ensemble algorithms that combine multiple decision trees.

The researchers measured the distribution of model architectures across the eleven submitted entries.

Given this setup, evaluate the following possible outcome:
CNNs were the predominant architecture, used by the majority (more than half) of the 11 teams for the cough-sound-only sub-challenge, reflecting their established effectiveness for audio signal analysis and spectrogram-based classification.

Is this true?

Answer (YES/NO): NO